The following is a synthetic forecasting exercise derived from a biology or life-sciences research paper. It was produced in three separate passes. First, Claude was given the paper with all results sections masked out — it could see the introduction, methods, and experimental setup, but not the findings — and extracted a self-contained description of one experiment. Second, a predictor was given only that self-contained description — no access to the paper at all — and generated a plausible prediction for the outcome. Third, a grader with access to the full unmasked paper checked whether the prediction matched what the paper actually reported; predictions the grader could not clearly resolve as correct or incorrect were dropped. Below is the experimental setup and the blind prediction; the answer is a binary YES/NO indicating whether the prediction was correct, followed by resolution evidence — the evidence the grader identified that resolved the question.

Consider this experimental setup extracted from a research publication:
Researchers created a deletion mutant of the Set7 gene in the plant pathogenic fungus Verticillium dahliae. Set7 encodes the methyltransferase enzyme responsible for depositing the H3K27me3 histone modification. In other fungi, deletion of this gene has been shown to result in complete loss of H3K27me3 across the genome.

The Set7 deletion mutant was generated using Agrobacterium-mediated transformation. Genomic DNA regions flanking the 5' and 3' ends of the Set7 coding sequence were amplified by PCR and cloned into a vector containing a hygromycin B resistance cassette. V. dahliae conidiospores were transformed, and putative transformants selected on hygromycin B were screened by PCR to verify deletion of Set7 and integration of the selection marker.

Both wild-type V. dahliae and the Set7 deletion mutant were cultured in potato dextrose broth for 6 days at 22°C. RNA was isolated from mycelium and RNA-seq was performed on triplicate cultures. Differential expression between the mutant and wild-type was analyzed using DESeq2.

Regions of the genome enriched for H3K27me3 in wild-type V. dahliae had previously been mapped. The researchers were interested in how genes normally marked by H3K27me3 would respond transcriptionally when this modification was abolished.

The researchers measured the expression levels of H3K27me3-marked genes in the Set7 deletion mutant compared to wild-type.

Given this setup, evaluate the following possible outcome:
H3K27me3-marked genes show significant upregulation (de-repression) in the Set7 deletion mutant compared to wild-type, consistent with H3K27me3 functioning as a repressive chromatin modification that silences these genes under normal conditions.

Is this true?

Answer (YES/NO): YES